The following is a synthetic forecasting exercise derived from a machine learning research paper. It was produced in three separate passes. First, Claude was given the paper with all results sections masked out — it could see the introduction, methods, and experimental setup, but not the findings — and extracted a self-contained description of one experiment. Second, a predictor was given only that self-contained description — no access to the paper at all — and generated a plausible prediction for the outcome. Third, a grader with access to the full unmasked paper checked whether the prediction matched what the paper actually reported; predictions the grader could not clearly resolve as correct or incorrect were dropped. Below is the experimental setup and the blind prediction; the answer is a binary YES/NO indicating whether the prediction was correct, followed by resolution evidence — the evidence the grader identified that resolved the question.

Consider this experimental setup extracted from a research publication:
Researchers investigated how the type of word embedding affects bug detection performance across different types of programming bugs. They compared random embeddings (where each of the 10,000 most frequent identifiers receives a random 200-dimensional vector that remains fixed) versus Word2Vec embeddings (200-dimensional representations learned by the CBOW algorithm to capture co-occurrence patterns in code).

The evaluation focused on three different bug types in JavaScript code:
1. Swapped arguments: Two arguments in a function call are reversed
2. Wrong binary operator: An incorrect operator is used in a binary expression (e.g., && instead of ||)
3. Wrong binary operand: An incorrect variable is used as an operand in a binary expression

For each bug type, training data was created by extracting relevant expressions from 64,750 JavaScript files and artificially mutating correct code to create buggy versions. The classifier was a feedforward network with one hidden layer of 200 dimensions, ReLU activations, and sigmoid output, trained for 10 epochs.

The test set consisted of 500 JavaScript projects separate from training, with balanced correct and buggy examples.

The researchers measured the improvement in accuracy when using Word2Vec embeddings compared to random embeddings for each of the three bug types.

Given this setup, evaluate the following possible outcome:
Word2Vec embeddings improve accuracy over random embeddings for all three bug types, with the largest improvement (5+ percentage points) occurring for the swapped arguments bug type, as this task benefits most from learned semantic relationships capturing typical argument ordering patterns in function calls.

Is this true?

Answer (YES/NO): NO